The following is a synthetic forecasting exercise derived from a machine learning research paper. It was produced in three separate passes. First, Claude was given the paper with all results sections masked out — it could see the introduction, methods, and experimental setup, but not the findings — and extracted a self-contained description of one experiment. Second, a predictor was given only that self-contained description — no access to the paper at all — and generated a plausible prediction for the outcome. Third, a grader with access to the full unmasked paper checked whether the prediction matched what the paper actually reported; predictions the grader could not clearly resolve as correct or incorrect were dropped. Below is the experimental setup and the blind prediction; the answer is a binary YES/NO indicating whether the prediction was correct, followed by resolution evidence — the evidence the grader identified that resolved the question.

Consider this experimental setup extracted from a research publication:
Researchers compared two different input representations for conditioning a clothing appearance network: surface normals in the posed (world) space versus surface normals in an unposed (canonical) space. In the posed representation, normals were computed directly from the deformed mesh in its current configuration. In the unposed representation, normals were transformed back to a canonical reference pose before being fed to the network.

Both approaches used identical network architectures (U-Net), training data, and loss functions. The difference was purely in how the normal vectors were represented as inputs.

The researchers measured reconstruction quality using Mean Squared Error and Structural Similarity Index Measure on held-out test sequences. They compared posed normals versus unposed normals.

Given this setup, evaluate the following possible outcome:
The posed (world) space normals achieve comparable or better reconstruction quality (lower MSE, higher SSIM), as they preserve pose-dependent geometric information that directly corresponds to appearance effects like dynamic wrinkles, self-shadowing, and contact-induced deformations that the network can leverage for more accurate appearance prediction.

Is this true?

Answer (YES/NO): YES